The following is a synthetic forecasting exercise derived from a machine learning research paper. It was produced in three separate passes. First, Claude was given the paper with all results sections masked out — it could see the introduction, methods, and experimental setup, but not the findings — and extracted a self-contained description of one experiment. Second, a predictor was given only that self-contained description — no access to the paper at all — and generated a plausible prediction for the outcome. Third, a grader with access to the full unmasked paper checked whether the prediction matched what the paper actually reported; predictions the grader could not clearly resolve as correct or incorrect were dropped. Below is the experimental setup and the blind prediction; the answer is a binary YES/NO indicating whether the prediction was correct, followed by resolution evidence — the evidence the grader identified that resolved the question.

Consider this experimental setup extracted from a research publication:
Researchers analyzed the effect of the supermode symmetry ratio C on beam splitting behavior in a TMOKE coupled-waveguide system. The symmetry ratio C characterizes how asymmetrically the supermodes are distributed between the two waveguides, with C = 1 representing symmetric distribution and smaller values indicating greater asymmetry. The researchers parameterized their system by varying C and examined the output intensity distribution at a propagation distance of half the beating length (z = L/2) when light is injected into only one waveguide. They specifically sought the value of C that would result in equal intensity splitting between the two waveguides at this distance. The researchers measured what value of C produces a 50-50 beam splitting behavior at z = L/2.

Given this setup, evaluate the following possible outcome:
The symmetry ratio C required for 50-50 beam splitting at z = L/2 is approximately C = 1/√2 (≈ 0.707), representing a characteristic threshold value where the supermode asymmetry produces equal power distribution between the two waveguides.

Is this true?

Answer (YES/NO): NO